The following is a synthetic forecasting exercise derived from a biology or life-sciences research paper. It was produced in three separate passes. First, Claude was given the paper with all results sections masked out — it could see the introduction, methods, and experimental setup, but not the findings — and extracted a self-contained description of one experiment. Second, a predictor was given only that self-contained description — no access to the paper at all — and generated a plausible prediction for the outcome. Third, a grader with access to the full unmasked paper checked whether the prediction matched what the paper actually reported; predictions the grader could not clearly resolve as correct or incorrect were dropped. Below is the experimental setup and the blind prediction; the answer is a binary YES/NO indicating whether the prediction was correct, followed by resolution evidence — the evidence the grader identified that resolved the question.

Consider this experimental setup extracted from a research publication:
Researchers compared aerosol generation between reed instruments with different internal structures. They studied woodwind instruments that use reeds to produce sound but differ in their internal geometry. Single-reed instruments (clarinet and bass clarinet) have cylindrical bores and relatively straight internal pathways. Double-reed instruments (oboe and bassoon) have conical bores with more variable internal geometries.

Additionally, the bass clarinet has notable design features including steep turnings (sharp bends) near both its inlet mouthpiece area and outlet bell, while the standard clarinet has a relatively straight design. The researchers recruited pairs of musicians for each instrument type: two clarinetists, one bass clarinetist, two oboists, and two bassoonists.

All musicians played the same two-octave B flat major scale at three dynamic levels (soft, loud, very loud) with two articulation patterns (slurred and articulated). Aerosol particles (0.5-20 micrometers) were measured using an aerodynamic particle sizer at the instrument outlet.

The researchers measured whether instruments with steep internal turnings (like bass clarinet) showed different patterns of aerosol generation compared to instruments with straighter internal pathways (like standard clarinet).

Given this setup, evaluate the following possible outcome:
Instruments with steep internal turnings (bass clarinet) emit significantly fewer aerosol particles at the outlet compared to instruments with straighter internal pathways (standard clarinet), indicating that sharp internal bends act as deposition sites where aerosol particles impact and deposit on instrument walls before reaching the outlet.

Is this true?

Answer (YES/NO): NO